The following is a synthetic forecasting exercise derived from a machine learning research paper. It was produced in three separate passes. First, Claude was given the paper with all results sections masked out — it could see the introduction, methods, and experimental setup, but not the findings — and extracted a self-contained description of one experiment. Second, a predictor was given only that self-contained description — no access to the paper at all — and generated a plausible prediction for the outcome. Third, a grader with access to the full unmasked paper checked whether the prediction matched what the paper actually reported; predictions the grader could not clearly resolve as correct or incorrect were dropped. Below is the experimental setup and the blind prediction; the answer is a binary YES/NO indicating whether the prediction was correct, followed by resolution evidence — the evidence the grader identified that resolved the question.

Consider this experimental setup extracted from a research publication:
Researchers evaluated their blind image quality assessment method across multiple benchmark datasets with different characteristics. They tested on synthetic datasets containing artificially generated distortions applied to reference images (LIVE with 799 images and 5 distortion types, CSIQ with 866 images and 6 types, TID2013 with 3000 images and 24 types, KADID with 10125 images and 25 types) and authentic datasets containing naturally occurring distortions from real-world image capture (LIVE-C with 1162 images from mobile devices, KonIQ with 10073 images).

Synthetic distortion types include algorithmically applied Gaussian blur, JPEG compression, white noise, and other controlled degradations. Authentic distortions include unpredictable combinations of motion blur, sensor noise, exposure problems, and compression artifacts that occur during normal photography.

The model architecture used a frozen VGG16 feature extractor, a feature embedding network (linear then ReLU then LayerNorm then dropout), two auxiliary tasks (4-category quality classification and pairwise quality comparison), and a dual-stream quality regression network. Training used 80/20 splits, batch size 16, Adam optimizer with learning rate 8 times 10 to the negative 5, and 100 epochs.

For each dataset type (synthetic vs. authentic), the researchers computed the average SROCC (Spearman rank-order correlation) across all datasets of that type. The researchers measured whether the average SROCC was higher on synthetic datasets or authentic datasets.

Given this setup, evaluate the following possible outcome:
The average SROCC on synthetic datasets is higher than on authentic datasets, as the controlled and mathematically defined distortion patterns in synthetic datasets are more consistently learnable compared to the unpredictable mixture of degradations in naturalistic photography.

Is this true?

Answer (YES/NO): YES